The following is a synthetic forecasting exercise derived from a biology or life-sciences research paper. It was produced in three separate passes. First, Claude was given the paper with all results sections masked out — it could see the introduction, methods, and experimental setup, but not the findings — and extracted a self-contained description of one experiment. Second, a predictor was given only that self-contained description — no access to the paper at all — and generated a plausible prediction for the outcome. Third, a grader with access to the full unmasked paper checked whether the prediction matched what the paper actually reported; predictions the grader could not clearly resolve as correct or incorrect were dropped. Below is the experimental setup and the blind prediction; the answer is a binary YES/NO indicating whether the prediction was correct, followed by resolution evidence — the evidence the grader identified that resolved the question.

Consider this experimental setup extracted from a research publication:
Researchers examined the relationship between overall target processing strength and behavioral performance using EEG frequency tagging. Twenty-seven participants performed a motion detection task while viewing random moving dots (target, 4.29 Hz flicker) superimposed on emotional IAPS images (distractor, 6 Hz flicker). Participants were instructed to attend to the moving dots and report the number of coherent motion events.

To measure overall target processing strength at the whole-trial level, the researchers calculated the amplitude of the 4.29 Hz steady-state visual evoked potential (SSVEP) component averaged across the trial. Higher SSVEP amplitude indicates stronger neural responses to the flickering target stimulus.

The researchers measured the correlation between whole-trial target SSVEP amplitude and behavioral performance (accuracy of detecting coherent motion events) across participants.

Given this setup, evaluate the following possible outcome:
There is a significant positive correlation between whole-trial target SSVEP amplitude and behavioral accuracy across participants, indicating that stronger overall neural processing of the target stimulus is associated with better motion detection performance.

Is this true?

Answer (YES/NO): NO